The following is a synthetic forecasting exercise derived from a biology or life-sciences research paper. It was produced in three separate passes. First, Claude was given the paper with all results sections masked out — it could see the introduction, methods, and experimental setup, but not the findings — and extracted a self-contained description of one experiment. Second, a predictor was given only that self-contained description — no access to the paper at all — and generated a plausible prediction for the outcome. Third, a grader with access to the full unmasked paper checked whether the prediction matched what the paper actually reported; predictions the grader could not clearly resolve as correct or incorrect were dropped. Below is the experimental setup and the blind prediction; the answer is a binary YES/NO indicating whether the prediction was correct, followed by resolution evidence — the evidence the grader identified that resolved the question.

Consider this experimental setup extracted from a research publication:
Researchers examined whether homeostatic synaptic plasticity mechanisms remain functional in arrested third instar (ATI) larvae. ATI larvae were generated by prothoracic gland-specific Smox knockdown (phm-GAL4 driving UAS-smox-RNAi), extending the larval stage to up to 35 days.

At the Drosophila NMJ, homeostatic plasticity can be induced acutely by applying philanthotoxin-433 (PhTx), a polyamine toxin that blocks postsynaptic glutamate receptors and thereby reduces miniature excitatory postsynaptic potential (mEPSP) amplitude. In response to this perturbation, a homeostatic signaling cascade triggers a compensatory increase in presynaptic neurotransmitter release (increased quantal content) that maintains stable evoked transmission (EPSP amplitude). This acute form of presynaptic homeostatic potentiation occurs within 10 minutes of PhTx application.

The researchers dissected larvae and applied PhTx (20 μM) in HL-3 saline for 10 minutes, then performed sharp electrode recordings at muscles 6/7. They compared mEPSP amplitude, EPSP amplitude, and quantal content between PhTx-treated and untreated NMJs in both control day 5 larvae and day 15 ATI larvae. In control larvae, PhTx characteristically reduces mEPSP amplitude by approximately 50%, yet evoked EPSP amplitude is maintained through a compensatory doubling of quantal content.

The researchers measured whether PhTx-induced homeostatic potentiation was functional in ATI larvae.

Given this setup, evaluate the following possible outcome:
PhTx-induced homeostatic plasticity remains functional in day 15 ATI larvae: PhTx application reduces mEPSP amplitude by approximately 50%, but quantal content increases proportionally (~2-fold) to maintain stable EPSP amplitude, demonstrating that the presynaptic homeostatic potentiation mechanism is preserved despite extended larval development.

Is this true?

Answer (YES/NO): YES